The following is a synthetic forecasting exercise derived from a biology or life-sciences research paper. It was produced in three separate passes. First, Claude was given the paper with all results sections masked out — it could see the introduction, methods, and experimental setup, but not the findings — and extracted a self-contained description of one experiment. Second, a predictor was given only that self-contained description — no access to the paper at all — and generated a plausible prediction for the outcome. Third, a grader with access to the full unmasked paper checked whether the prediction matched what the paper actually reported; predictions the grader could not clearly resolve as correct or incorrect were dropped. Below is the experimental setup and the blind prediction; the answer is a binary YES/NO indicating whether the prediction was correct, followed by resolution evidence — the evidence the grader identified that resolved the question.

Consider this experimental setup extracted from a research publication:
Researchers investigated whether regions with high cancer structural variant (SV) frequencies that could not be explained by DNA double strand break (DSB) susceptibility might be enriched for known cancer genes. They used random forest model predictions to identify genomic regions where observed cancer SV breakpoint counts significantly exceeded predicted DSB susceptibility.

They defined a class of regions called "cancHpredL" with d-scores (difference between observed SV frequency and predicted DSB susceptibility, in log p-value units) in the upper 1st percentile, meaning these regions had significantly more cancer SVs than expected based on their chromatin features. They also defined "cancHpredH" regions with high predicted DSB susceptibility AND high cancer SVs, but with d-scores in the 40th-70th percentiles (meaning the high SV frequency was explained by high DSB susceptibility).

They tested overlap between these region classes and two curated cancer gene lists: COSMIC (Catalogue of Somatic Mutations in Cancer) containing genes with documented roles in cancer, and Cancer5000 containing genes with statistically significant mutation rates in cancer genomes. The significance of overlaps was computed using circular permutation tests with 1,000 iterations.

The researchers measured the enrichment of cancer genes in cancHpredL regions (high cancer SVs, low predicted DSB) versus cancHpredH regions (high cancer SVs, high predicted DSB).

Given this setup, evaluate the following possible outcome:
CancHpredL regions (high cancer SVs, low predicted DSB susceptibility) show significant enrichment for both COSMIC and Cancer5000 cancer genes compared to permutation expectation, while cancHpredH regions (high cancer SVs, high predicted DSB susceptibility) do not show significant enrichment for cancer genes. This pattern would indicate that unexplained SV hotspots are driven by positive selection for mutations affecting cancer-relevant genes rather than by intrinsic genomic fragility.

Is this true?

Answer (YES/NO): NO